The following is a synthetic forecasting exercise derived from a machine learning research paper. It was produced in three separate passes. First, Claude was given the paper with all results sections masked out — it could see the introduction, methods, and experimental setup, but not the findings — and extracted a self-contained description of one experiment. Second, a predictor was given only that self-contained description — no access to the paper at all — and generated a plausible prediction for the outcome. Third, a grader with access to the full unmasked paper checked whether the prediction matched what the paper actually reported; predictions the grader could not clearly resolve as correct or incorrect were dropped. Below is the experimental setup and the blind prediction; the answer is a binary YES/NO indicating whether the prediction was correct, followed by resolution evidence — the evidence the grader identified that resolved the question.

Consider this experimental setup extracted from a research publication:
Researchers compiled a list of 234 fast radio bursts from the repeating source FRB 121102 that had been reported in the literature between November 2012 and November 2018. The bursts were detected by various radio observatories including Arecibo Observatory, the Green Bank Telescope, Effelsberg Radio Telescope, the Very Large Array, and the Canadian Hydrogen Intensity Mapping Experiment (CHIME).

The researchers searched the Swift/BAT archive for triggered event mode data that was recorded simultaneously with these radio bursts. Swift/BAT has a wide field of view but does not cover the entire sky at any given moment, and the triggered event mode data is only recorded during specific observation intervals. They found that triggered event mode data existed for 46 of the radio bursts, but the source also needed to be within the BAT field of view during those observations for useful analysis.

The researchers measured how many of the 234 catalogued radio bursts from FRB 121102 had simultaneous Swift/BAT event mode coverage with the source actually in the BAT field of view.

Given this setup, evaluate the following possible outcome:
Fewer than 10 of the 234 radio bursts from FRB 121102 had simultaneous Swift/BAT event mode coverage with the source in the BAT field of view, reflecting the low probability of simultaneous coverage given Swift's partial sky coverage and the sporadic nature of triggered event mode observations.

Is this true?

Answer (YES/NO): YES